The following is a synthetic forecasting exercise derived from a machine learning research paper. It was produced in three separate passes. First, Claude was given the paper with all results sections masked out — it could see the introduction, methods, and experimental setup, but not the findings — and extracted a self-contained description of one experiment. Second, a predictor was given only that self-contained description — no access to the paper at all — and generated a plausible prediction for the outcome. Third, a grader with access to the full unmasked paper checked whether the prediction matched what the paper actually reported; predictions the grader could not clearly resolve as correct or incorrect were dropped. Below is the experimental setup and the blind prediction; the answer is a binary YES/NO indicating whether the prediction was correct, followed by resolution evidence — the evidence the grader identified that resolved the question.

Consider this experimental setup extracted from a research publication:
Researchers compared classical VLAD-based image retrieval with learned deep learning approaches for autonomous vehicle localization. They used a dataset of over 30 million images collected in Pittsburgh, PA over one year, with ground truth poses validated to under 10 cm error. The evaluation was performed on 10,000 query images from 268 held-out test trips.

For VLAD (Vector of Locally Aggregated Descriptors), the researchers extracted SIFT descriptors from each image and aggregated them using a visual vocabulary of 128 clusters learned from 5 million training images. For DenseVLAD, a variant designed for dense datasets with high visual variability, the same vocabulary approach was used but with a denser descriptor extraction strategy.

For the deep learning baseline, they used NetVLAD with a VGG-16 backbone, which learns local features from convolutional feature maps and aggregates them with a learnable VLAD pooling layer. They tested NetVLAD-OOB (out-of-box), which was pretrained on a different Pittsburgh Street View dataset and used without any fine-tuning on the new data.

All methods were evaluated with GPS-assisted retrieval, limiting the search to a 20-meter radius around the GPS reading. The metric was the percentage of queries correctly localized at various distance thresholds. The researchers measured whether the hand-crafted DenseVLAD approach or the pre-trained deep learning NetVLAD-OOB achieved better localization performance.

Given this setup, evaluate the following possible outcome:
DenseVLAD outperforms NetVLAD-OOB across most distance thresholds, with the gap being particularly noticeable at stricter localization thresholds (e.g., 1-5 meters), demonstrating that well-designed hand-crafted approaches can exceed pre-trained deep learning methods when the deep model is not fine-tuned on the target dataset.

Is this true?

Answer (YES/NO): NO